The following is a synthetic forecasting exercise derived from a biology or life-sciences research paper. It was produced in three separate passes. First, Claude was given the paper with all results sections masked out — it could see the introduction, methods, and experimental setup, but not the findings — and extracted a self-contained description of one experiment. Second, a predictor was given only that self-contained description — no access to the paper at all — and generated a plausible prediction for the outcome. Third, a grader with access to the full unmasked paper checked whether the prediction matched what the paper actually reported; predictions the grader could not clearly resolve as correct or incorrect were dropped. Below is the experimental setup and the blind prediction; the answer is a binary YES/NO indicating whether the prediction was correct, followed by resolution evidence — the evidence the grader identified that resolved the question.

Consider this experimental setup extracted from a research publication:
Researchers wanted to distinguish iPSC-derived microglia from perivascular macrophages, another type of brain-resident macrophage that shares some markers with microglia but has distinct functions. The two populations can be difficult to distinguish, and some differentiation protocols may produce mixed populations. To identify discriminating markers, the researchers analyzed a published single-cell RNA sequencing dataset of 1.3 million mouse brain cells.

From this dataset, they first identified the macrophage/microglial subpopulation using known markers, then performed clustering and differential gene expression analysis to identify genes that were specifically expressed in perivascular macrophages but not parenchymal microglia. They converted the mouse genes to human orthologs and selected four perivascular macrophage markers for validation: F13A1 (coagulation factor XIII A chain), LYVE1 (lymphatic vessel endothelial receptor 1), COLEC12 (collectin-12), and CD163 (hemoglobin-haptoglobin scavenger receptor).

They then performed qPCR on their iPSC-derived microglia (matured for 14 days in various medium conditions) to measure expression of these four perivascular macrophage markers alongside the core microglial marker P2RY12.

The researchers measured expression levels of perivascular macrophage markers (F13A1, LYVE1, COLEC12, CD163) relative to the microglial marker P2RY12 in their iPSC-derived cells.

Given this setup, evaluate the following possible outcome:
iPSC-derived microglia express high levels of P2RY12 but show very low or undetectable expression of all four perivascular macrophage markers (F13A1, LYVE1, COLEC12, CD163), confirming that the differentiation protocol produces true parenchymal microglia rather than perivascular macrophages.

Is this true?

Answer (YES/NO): NO